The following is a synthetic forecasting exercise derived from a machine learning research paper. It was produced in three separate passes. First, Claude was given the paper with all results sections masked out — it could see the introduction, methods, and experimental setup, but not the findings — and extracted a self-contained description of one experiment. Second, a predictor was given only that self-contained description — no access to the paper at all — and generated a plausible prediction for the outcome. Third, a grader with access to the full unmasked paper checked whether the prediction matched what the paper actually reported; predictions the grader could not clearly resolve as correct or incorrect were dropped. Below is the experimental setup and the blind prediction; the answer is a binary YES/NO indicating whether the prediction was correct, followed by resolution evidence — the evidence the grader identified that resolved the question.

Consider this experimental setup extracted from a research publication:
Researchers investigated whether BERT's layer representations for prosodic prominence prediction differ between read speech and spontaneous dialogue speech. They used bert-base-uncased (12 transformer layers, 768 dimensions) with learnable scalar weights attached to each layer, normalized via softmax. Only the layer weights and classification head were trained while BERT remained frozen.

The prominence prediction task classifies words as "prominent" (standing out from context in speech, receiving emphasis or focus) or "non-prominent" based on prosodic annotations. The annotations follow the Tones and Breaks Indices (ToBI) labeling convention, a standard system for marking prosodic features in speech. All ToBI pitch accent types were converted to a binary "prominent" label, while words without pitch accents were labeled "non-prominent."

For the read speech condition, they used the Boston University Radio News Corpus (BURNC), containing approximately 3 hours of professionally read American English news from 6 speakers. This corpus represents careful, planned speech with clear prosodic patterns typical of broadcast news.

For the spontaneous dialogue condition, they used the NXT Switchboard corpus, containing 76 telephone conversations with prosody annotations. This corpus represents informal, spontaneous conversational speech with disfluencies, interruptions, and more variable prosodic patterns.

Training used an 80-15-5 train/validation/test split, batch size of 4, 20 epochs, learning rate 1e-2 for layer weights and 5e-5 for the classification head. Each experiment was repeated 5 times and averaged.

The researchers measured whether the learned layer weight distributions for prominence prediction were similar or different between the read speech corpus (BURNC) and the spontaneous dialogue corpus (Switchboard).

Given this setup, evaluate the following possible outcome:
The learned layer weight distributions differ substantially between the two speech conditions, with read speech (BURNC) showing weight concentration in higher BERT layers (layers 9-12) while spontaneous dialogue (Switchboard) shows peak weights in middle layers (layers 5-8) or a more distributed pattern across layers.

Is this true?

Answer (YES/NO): NO